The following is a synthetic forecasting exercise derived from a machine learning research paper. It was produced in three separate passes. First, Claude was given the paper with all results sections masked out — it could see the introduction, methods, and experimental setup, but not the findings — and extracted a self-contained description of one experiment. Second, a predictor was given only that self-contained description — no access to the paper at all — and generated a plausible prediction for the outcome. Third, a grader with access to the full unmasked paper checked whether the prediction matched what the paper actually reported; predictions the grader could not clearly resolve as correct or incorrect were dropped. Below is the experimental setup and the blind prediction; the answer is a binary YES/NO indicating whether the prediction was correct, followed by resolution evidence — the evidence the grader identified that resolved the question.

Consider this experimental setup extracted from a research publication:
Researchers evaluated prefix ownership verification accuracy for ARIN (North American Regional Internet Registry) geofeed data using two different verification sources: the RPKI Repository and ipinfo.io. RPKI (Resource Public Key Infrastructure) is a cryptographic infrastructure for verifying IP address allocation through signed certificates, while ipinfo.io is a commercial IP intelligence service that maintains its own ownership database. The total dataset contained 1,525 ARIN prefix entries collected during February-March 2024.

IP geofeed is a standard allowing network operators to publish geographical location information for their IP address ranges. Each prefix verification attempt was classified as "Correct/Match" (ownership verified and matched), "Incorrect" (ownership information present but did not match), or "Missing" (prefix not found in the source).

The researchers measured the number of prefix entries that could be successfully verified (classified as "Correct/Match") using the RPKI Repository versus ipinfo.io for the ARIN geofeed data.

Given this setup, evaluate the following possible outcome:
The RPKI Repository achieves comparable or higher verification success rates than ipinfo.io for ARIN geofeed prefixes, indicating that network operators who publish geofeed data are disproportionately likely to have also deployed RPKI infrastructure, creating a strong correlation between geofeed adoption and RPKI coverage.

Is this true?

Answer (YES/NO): NO